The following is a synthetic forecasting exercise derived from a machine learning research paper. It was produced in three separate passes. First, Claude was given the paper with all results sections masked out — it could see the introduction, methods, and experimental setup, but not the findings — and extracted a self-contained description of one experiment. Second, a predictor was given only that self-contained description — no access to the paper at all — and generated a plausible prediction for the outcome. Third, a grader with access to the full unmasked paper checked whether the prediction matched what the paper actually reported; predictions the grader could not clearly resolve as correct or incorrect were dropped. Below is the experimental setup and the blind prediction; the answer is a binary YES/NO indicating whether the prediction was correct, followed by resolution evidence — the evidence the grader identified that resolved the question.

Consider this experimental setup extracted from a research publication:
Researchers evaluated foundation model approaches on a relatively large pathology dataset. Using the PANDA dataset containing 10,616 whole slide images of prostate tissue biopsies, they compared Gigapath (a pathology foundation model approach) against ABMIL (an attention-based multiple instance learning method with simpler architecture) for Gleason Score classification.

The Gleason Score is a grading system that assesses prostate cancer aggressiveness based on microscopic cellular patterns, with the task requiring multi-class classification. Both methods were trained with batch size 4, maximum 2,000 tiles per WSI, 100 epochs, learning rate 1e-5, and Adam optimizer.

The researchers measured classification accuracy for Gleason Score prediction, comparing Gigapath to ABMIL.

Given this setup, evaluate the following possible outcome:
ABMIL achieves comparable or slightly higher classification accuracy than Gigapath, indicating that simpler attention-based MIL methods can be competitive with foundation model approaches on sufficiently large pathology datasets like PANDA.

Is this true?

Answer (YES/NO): NO